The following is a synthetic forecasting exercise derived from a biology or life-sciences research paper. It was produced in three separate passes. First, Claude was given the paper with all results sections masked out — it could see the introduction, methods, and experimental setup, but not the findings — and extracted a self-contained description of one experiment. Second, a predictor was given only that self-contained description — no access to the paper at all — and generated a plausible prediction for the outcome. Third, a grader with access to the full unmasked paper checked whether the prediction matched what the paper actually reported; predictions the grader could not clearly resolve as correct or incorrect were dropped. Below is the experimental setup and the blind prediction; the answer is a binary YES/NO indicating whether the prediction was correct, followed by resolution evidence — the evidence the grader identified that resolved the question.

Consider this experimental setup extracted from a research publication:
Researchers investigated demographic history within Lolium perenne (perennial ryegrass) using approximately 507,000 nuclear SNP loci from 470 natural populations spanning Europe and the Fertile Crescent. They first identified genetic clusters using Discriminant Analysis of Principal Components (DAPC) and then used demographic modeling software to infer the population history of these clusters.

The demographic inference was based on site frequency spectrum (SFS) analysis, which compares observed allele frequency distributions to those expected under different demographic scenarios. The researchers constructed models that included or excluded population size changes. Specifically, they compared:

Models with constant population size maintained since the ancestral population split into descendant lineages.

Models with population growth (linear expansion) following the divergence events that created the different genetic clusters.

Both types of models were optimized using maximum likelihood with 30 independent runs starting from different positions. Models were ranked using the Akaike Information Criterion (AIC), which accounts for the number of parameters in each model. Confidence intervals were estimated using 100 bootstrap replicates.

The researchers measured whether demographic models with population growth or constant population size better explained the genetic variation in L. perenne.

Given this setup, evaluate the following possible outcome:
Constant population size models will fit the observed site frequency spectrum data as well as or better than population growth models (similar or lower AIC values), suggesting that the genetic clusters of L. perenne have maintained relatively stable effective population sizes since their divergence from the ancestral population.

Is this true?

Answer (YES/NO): NO